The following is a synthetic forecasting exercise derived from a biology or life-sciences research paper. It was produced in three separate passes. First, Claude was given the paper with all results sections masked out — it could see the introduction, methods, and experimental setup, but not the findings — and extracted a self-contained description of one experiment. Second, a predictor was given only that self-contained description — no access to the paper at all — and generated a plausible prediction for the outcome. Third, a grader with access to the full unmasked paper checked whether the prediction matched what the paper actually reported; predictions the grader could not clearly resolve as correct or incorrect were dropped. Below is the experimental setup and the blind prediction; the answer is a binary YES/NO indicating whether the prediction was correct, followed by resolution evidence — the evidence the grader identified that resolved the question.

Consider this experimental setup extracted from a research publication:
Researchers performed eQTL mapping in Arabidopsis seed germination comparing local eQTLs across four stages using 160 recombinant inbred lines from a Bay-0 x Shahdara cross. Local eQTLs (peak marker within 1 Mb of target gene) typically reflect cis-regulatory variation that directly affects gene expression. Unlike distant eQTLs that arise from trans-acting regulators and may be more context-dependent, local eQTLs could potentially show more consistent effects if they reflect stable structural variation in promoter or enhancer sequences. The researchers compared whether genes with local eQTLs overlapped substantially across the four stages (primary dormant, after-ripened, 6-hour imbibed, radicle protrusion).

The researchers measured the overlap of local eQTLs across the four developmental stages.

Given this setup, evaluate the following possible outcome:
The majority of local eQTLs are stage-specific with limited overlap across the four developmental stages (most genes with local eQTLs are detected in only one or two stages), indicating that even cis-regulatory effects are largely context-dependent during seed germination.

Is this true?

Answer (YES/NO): NO